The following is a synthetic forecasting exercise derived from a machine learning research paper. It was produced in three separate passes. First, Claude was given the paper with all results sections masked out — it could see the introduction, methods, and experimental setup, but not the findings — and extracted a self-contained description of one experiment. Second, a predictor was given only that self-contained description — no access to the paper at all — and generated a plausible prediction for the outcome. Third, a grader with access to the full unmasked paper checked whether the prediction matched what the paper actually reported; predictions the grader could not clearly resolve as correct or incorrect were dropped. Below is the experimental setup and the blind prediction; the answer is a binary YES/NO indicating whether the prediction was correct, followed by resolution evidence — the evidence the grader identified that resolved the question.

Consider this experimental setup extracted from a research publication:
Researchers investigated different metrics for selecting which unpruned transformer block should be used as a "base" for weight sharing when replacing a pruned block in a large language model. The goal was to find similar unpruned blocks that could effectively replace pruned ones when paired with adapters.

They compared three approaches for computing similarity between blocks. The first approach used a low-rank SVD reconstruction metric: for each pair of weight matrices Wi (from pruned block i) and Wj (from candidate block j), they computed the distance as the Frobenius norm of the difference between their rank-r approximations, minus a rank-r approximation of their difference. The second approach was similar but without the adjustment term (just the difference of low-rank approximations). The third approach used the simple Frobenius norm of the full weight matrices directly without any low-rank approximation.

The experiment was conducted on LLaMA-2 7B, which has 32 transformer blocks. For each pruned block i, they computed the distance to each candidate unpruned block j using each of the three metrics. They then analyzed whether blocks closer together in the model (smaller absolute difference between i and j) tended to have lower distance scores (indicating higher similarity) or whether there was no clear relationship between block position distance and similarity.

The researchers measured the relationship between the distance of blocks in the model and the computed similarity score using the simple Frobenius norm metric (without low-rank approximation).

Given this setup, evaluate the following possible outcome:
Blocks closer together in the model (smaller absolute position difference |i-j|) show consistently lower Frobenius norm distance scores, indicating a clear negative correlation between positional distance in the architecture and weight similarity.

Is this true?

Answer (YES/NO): NO